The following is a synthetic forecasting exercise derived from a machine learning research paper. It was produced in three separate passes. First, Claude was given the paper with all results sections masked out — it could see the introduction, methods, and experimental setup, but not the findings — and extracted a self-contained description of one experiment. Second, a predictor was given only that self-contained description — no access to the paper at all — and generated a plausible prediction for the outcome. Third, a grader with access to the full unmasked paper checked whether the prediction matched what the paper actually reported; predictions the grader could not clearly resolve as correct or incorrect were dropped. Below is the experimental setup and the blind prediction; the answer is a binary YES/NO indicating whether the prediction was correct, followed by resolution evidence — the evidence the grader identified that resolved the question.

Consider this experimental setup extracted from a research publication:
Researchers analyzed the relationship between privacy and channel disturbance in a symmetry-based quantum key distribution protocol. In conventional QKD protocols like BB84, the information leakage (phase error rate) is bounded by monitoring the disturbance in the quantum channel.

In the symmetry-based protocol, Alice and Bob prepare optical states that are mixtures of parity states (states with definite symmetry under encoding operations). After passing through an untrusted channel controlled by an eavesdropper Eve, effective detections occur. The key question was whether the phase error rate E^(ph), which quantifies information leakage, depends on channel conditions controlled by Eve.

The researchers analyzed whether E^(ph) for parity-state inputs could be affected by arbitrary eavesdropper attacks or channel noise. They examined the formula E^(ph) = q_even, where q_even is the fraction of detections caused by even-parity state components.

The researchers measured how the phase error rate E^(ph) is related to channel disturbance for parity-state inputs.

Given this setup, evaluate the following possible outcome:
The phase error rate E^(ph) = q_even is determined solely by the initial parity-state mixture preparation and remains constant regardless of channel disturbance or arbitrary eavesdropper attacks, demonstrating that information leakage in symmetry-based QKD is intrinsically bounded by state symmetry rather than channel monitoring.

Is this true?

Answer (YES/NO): YES